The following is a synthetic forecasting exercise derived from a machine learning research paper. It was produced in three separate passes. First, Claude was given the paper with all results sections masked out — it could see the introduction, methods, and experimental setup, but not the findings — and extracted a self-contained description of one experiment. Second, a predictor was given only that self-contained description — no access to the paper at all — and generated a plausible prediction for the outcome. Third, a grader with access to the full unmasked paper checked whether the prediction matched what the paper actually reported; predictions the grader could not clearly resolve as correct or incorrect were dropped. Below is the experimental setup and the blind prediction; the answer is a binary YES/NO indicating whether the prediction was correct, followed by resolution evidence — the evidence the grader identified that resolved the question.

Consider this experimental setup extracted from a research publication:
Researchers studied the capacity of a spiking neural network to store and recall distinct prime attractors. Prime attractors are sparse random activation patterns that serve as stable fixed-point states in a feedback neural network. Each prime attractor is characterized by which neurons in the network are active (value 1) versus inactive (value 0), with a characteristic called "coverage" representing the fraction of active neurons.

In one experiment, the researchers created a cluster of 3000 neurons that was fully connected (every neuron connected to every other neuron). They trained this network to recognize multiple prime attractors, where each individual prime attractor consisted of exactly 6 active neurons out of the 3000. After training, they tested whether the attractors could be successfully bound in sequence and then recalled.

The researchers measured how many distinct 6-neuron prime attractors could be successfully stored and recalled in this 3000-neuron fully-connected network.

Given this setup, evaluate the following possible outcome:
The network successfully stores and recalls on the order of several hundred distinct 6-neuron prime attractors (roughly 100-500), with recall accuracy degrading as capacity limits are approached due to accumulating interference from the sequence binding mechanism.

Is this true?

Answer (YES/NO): NO